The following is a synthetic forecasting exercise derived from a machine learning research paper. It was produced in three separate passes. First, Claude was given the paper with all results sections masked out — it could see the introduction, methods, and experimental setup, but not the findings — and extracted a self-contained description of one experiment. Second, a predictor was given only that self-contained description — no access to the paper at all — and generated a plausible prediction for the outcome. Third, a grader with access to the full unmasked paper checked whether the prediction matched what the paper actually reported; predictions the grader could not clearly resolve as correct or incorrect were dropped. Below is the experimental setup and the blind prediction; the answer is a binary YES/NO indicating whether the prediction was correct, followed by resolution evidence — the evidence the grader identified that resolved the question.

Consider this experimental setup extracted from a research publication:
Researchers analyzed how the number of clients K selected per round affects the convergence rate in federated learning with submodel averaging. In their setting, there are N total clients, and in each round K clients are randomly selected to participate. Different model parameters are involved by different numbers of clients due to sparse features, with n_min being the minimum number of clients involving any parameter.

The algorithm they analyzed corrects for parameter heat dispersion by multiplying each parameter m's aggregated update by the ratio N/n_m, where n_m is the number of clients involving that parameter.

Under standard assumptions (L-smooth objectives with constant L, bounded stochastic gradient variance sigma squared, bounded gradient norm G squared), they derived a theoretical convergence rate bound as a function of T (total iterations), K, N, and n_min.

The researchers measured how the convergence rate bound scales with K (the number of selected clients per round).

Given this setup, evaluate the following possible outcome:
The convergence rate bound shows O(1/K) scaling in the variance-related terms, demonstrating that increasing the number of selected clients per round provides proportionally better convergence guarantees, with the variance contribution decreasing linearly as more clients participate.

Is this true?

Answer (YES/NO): NO